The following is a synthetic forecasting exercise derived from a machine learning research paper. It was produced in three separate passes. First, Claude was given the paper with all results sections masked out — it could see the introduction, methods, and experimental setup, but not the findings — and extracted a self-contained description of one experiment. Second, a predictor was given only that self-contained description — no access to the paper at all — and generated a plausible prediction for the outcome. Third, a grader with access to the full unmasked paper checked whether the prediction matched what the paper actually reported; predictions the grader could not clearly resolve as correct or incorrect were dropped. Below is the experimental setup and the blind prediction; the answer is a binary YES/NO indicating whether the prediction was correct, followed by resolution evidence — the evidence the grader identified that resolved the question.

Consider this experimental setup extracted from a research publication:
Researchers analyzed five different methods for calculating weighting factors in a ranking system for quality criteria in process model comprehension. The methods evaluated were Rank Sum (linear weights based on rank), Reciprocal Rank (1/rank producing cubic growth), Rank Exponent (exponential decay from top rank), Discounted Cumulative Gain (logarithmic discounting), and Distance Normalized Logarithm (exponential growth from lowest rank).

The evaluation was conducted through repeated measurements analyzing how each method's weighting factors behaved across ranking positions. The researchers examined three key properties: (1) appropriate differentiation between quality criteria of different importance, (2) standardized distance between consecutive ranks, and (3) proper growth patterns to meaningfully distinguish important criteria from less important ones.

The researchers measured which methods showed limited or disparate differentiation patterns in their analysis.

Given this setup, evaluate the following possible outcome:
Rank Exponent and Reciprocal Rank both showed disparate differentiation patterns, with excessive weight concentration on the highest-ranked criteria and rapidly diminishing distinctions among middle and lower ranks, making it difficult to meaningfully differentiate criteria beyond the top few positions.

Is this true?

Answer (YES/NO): NO